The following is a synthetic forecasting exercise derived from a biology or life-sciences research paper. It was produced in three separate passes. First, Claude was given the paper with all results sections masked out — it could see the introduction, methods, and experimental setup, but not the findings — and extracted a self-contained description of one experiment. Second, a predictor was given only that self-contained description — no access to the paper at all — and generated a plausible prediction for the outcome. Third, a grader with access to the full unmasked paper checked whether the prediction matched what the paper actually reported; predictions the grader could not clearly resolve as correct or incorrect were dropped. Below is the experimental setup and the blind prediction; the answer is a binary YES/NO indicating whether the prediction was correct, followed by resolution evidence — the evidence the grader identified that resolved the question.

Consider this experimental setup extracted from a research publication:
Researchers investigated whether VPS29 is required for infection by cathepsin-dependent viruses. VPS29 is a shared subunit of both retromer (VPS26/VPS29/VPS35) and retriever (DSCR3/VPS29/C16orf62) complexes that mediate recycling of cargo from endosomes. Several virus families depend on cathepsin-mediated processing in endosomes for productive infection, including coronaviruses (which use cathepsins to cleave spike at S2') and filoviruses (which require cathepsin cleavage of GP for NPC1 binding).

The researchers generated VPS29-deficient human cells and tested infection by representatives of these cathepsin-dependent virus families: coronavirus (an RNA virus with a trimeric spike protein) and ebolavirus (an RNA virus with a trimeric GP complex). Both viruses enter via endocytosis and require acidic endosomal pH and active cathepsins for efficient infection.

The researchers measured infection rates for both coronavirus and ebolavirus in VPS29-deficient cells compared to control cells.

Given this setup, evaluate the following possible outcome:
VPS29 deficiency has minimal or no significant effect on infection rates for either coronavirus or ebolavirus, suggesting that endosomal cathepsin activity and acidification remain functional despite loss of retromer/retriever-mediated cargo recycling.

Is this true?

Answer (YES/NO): NO